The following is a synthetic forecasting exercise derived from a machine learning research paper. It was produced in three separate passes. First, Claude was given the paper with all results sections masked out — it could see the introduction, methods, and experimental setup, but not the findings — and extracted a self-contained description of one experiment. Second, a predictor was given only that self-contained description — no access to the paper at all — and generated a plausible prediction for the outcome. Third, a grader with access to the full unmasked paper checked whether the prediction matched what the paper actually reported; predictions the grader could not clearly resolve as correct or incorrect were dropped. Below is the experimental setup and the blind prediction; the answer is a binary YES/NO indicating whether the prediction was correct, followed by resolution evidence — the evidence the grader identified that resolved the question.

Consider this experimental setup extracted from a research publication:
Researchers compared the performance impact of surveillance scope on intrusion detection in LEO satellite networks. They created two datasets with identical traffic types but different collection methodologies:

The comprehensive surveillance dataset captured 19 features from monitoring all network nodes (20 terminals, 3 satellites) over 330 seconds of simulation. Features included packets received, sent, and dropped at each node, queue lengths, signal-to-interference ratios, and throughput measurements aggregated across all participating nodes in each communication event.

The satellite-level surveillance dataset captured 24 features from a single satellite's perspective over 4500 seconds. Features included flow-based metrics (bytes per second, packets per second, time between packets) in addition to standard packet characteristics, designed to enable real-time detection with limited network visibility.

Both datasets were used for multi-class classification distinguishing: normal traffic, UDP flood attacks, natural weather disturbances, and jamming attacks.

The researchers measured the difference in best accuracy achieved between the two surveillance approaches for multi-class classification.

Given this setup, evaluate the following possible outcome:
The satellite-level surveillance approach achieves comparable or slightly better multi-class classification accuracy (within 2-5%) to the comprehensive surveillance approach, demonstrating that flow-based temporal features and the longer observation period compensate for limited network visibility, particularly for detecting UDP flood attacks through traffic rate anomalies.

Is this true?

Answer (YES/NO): NO